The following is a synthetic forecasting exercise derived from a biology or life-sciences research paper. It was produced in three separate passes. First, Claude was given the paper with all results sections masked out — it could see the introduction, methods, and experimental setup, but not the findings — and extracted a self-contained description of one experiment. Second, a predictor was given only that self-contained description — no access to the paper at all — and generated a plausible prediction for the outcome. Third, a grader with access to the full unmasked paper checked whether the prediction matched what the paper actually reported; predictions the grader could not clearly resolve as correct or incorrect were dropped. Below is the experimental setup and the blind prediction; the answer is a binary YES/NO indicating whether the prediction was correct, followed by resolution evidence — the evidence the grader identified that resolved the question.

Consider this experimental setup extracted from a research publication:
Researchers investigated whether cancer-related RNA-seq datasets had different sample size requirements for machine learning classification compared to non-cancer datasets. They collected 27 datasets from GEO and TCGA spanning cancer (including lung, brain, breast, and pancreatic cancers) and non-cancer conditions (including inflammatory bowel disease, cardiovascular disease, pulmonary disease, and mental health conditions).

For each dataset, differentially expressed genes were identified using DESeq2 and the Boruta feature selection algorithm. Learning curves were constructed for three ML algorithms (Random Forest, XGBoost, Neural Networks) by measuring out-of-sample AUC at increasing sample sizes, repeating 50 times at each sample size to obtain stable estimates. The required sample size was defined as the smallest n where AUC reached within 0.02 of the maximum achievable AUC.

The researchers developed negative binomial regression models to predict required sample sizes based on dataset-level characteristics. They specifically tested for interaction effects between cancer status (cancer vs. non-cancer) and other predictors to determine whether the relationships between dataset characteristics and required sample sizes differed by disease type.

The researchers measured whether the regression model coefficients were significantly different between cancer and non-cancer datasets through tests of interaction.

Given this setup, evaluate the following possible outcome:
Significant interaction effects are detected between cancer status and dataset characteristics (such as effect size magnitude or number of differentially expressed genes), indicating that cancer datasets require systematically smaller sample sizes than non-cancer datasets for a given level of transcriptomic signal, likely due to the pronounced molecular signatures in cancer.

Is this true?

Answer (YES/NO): NO